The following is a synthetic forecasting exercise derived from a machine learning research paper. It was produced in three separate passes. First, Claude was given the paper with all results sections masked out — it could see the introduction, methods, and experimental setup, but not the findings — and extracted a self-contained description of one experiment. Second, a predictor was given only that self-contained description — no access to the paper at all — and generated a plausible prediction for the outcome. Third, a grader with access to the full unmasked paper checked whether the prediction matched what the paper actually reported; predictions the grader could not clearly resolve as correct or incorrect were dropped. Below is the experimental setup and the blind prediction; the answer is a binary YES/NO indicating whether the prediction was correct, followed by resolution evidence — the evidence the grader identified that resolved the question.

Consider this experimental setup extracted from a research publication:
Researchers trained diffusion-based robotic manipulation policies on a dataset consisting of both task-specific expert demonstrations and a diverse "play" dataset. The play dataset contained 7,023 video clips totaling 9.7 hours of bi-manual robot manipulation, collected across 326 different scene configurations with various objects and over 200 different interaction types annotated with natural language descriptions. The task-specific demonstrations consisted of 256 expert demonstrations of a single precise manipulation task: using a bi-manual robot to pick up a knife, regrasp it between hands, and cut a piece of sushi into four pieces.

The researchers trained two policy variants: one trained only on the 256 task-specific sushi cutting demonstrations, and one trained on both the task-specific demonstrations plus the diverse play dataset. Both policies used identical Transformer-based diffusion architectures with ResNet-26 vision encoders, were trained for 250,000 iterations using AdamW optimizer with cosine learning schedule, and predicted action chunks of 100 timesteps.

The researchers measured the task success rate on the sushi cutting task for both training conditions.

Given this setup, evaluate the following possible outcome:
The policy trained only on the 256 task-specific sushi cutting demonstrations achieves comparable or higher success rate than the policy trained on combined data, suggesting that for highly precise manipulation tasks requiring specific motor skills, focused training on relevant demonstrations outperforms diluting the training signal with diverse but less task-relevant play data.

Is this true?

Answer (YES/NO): NO